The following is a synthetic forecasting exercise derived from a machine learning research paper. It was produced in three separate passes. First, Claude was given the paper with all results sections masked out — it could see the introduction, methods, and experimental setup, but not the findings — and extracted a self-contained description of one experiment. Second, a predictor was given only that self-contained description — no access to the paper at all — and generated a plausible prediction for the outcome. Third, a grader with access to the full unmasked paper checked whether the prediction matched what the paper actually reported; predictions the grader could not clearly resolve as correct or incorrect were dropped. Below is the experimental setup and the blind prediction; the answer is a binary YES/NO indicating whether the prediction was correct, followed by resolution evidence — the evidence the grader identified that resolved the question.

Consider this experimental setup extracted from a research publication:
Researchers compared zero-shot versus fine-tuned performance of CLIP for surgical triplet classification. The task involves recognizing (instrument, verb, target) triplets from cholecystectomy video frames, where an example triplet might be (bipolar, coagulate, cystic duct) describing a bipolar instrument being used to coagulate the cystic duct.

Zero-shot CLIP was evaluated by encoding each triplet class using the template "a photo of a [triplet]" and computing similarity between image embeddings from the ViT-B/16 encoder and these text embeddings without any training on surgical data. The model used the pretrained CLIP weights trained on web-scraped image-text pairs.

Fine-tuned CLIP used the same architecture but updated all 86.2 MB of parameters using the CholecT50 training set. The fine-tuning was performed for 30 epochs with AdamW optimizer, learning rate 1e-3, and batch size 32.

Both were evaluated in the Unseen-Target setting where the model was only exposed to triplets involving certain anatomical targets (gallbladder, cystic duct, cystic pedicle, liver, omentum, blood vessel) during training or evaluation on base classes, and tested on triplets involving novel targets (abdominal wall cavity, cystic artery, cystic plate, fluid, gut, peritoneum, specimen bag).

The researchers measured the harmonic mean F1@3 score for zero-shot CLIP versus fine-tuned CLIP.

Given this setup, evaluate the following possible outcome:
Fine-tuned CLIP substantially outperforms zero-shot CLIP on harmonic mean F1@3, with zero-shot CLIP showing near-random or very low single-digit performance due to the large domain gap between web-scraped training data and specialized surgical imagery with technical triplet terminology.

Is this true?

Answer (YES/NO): YES